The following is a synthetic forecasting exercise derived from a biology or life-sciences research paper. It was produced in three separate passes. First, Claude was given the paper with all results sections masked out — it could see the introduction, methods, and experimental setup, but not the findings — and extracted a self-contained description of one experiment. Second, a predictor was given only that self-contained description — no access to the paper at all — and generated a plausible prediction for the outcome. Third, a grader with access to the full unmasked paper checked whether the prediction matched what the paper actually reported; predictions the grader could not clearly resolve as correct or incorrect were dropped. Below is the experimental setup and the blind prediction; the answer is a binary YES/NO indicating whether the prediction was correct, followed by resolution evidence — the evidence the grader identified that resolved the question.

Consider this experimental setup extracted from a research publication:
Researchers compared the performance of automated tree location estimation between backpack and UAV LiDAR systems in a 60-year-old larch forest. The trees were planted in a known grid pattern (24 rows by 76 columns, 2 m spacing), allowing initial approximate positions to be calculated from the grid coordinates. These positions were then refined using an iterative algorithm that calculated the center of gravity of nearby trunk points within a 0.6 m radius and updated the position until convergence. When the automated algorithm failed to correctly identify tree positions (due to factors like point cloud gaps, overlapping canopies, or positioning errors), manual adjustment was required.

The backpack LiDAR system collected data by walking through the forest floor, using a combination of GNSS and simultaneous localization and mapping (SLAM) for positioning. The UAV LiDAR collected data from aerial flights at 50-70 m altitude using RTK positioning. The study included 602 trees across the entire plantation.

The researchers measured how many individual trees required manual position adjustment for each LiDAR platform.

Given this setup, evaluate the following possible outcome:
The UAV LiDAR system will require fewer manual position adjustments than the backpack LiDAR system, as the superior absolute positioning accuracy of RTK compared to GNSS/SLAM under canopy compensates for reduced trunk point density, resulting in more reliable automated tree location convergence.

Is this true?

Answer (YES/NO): YES